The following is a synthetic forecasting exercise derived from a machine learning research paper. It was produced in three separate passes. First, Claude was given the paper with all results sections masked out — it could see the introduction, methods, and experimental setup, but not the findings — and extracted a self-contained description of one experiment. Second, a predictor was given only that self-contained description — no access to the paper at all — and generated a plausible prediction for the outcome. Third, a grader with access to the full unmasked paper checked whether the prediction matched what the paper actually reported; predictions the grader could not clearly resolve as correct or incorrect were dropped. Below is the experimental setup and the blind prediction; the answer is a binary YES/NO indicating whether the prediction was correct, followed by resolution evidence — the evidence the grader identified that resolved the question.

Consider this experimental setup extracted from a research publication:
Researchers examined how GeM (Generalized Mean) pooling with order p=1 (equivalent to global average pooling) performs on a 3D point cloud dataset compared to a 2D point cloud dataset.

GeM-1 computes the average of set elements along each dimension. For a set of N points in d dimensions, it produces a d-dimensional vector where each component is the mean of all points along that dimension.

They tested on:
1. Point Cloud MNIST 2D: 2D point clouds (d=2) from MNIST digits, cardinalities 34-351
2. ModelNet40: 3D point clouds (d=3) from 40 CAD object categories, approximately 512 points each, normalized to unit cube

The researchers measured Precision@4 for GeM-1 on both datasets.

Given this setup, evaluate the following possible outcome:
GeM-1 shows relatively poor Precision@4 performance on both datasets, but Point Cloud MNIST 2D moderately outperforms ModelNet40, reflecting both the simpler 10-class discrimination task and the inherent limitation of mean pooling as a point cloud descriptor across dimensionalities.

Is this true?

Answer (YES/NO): NO